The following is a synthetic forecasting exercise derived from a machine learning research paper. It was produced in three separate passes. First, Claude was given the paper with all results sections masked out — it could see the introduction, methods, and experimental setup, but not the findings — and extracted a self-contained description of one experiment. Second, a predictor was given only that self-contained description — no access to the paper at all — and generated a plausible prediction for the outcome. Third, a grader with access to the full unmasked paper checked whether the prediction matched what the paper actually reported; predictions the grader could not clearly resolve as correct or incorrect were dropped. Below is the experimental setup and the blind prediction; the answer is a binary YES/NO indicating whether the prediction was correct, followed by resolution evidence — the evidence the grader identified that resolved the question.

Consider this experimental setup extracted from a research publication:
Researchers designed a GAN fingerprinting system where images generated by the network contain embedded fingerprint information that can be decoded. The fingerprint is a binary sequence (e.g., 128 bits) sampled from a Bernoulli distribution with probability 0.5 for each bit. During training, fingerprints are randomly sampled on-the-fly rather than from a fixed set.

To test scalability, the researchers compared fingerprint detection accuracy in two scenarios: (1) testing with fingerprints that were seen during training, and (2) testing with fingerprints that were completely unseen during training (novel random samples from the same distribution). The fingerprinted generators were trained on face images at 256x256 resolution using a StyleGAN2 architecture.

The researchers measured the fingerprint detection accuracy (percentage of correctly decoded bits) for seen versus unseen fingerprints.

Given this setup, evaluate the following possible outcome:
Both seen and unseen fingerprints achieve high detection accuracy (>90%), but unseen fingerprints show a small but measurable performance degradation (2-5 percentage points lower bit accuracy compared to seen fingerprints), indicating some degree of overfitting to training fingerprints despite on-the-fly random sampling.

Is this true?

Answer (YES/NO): NO